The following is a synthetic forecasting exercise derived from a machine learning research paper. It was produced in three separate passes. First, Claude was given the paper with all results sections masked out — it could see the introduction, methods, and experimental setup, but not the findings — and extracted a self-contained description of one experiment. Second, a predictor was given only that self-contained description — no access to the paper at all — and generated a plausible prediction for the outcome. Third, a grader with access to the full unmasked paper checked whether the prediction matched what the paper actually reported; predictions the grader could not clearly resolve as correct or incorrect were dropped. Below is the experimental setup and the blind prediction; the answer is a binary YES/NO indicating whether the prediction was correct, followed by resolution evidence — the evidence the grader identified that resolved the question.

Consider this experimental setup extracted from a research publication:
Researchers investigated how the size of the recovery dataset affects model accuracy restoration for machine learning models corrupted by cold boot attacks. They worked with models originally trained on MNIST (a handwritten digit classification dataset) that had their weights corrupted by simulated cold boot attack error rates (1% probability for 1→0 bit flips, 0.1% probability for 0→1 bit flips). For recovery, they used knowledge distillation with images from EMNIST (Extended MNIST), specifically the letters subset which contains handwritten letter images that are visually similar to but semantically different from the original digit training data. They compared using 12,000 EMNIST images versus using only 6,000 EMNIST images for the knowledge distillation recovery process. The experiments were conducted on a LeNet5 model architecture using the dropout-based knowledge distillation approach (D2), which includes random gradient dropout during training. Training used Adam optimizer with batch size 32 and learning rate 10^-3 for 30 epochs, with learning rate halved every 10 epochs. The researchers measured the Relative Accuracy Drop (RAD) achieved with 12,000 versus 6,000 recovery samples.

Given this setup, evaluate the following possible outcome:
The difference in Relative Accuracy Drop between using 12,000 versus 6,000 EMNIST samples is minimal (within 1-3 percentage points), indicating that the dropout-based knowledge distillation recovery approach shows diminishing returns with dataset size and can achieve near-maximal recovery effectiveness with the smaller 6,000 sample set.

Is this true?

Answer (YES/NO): YES